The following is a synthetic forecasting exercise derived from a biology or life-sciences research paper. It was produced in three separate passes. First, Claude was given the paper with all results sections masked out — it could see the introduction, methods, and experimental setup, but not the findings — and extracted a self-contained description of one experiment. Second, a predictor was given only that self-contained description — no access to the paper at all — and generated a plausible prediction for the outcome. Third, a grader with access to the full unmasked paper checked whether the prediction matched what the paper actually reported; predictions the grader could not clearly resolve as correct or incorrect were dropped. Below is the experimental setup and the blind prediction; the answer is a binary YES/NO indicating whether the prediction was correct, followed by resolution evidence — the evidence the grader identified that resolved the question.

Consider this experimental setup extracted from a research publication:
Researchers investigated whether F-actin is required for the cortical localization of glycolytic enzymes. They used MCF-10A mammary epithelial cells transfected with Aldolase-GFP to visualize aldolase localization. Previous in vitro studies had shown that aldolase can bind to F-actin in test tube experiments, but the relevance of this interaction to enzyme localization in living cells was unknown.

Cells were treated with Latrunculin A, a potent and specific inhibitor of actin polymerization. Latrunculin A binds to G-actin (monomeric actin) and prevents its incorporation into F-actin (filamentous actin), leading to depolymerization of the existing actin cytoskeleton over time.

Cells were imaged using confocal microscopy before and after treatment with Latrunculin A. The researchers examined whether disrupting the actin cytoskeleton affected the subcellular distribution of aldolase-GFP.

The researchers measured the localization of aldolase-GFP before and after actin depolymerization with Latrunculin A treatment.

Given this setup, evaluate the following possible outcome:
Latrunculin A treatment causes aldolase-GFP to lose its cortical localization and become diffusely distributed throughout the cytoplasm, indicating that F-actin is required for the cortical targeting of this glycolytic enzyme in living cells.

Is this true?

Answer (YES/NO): YES